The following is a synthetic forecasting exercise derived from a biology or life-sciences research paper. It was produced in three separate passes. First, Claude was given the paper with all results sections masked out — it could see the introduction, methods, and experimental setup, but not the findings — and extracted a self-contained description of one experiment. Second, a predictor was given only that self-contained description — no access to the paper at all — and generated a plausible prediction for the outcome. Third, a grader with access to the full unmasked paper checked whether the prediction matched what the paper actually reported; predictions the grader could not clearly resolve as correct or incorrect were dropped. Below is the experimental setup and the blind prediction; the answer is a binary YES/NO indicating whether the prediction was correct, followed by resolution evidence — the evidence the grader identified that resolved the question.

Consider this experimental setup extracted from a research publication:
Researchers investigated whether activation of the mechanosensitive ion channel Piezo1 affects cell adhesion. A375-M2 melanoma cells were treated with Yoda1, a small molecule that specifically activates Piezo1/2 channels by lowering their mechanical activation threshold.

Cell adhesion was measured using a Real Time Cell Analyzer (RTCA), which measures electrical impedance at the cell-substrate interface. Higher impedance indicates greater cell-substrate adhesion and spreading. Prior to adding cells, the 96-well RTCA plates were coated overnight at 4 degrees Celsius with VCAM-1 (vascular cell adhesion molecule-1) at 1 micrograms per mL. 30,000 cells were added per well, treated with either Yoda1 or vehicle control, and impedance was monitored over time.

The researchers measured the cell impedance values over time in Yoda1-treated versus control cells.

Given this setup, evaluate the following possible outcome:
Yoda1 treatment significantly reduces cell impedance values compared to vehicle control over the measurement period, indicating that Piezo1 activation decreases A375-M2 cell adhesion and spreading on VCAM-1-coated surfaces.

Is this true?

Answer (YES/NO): YES